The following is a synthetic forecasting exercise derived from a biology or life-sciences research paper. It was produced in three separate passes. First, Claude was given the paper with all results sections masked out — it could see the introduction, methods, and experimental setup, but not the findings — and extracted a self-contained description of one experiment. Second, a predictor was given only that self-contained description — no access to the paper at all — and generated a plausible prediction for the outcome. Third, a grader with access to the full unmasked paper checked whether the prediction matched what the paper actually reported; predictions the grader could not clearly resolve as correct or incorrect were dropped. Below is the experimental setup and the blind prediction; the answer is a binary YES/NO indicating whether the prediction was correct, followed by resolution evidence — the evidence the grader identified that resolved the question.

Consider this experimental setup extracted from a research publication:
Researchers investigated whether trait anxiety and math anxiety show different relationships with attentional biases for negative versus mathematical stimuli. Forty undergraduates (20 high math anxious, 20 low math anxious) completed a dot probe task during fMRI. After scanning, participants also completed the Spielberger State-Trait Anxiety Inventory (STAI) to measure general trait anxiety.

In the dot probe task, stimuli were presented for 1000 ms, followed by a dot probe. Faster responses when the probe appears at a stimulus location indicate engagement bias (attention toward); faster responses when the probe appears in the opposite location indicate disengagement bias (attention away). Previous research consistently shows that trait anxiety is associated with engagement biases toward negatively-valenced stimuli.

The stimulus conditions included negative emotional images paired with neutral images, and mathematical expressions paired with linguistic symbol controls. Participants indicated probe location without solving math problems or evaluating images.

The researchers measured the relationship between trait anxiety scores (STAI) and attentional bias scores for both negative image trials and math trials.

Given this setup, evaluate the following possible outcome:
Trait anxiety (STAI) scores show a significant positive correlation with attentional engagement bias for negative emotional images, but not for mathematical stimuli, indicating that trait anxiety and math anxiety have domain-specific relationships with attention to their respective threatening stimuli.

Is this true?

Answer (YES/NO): NO